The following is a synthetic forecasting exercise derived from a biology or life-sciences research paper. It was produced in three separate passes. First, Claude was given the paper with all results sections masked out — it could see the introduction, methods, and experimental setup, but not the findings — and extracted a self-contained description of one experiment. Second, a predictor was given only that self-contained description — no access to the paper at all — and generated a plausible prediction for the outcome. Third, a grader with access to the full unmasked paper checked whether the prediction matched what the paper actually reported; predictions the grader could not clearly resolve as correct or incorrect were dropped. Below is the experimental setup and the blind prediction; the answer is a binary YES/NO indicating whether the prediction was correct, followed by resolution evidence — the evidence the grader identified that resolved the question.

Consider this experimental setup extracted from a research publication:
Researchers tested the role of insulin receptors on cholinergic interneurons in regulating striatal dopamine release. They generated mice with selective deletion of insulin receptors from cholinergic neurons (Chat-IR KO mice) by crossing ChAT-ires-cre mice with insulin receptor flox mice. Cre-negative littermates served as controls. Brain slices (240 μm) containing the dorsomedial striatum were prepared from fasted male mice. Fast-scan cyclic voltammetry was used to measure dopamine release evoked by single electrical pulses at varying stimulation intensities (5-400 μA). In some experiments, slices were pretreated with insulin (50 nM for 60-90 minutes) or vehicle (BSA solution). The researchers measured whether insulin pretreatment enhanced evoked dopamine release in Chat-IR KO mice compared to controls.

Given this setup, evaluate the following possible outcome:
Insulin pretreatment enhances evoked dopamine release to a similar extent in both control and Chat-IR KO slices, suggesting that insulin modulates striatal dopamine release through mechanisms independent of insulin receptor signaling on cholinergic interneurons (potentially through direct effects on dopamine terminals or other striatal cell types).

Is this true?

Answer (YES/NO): NO